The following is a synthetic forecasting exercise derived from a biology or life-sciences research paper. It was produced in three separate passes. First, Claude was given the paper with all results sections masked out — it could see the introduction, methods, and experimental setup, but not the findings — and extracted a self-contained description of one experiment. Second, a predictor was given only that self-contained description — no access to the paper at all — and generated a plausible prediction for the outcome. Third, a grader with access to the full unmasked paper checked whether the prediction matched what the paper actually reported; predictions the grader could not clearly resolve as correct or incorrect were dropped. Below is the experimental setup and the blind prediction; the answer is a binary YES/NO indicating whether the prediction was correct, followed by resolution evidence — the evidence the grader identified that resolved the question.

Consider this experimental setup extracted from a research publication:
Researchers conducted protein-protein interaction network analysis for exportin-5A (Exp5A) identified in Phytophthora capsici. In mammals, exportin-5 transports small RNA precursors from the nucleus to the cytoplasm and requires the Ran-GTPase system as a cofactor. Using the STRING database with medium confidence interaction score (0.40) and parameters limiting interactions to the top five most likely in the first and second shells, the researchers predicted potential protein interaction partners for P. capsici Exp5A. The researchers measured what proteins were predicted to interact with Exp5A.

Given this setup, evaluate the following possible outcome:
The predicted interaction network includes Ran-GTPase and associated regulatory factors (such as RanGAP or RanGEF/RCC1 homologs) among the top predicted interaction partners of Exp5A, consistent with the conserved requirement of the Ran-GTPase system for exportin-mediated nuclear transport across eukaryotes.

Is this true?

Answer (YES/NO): YES